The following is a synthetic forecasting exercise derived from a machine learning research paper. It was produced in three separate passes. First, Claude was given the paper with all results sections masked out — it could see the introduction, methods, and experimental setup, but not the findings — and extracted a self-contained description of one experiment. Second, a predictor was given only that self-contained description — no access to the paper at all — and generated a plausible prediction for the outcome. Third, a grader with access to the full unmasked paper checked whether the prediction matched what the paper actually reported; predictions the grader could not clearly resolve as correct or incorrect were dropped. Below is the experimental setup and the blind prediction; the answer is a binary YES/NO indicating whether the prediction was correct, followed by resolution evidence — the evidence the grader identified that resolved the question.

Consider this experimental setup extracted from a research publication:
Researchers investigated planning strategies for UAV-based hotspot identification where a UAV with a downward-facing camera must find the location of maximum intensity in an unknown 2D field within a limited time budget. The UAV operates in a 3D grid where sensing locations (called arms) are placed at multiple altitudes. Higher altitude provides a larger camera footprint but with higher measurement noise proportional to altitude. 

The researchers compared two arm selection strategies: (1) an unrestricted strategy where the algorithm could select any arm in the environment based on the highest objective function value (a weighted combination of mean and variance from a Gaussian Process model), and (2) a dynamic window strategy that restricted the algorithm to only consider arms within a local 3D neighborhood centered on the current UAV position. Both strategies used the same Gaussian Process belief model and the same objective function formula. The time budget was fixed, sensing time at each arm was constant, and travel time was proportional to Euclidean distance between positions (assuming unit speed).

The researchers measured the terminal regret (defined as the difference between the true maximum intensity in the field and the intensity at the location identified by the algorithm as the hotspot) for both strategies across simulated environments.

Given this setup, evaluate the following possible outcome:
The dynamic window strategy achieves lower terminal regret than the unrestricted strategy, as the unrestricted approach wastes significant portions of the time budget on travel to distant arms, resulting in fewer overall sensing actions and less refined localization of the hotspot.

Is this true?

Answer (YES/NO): YES